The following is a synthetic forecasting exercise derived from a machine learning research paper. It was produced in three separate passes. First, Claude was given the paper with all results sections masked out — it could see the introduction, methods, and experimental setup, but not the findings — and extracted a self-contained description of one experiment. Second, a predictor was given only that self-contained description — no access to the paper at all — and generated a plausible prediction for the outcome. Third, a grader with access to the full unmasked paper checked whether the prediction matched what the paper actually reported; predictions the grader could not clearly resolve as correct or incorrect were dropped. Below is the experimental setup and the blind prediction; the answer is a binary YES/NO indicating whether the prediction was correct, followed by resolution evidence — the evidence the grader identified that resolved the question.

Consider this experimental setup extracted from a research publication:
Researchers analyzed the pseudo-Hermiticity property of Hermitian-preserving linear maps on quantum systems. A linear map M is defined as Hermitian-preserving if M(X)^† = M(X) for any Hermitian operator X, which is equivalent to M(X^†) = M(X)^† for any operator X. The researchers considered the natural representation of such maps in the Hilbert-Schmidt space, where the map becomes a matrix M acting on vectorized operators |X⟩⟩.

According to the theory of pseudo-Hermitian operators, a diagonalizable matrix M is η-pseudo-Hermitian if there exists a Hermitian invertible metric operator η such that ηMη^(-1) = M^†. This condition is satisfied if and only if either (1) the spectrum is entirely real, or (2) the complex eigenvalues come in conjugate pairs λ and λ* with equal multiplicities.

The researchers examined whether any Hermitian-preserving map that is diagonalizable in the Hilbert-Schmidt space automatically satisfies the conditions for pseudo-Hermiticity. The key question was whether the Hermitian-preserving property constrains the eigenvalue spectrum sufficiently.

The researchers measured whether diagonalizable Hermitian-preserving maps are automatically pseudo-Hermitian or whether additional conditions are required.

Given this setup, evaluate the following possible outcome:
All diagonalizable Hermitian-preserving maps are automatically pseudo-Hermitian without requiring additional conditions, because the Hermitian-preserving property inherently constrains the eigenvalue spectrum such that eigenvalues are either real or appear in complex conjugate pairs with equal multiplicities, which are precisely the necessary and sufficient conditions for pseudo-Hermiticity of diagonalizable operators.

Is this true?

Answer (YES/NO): YES